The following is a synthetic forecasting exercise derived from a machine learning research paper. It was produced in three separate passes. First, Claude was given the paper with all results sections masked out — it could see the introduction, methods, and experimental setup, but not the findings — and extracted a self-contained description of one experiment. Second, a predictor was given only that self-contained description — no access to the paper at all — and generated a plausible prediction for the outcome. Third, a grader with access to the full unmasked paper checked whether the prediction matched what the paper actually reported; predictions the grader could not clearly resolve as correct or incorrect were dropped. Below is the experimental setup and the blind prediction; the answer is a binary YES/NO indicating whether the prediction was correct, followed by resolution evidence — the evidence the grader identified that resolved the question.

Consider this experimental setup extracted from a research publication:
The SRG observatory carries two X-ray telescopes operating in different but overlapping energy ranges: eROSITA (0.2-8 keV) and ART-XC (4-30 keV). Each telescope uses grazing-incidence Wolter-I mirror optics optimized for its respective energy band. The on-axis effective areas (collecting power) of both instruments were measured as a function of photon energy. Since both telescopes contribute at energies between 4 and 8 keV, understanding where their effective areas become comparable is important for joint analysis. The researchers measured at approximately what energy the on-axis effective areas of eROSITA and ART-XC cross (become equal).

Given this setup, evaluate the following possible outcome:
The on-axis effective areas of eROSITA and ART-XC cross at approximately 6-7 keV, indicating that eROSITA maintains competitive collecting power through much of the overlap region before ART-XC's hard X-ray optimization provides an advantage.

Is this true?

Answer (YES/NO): NO